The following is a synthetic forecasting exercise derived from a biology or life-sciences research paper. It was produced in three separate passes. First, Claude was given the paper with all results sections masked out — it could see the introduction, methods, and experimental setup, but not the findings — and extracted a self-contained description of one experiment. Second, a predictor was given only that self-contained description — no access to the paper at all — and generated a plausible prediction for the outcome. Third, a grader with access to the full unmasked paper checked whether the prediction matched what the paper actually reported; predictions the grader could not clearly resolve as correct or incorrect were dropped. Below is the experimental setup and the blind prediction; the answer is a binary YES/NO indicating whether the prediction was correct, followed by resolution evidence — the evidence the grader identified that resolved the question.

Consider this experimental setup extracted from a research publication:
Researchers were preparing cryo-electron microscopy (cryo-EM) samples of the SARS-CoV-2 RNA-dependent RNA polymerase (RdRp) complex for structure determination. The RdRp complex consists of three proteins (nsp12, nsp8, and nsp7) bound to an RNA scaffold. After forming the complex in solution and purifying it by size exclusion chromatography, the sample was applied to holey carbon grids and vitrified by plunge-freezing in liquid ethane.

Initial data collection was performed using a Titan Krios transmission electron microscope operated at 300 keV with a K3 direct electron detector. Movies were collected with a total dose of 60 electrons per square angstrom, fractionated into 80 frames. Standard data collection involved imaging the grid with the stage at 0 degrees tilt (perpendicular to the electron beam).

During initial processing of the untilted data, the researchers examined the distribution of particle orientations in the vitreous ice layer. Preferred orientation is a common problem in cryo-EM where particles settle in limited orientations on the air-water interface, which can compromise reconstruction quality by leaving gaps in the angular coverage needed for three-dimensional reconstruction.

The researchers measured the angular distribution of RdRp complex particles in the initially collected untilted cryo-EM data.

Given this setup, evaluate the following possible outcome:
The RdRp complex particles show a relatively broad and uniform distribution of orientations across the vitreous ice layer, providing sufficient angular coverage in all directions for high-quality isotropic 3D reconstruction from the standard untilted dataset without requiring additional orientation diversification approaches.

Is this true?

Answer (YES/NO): NO